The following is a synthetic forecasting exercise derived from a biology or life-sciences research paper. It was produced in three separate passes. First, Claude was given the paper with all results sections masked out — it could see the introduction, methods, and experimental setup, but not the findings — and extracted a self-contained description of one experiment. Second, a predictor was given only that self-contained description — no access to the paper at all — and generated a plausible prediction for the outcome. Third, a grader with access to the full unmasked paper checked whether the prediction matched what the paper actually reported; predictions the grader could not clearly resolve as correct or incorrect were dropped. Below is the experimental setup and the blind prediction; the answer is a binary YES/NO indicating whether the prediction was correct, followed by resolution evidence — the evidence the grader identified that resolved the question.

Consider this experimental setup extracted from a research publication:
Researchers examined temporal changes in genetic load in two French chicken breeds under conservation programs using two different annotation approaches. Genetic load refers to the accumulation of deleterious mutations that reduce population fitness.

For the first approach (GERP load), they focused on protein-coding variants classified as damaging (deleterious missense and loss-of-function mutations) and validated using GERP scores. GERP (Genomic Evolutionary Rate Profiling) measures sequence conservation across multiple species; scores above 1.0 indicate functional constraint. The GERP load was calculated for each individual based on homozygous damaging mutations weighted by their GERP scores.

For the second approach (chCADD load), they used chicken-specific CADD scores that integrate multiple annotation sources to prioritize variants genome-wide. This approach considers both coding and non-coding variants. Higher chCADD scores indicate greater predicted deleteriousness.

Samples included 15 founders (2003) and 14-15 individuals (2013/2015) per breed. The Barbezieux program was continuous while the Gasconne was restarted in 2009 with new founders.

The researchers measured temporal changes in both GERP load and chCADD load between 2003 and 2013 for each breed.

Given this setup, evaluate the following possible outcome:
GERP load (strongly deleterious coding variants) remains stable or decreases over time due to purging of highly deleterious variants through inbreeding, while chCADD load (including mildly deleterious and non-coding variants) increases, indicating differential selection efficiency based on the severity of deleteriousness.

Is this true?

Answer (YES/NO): NO